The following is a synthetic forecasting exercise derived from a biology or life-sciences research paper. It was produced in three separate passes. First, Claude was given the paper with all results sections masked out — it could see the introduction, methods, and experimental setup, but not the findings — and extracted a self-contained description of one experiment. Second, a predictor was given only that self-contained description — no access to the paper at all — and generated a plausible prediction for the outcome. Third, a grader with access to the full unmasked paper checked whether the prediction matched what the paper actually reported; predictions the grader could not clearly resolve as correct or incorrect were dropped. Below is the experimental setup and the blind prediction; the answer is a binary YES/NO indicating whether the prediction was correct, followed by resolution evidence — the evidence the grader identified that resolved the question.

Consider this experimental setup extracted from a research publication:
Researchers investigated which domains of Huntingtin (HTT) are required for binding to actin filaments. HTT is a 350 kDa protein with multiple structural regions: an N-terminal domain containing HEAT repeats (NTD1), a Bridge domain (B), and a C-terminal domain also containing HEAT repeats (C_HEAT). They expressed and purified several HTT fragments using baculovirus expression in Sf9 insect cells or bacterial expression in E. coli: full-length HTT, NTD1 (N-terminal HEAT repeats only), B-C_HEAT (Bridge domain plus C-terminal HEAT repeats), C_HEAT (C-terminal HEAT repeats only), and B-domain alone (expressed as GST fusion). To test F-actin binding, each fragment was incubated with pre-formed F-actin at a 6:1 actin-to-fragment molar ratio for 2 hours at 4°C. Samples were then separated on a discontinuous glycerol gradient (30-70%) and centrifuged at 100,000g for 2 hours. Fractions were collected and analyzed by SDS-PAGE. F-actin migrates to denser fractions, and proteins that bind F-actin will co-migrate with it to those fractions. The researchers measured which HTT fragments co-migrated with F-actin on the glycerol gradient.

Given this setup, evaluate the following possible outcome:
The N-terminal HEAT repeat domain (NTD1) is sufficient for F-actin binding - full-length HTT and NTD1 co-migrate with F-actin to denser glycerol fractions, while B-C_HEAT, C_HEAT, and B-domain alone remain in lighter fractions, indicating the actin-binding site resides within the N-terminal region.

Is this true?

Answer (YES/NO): NO